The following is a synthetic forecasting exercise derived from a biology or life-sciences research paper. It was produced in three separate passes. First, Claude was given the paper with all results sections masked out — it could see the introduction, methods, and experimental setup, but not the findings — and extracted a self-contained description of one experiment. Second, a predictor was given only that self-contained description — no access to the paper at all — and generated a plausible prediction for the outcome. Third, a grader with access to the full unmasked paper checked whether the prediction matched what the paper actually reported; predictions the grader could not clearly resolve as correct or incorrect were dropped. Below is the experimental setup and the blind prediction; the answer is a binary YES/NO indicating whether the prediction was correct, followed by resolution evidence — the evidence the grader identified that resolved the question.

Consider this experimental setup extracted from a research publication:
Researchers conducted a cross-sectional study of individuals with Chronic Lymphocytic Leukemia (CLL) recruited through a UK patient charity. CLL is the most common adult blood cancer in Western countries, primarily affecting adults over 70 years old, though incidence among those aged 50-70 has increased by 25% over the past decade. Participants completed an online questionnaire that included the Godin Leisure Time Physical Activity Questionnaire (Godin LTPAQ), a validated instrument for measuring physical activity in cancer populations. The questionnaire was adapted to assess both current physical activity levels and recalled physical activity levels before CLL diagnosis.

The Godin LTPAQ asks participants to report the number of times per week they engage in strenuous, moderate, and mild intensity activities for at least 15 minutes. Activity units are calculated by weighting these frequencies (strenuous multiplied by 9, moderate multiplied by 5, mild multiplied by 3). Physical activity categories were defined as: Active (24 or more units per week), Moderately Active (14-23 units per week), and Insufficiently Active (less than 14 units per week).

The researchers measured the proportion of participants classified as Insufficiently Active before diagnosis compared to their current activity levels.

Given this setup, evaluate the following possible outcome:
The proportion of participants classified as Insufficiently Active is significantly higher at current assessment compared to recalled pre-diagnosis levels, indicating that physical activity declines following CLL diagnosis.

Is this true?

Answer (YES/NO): NO